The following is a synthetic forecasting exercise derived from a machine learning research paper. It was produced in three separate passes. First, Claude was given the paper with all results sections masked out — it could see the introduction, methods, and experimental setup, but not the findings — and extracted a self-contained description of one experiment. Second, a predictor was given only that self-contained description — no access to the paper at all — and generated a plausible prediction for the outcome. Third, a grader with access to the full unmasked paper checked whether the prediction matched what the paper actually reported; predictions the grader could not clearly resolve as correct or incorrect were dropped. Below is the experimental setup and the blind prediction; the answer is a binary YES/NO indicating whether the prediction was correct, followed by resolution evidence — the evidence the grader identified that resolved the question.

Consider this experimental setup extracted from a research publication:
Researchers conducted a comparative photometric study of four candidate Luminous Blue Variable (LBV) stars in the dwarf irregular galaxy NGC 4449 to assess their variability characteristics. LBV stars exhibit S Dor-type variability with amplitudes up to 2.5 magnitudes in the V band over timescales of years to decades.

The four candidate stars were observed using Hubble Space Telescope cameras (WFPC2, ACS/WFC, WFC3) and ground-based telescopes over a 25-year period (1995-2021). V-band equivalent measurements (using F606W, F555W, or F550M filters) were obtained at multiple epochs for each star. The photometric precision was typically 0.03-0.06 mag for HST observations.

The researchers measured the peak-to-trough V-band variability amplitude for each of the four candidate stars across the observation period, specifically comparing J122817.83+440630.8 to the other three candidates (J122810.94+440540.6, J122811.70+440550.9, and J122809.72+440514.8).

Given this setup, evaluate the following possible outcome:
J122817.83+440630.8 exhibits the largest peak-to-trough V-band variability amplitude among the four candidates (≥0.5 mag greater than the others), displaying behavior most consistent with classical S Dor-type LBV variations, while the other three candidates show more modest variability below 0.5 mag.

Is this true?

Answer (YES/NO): YES